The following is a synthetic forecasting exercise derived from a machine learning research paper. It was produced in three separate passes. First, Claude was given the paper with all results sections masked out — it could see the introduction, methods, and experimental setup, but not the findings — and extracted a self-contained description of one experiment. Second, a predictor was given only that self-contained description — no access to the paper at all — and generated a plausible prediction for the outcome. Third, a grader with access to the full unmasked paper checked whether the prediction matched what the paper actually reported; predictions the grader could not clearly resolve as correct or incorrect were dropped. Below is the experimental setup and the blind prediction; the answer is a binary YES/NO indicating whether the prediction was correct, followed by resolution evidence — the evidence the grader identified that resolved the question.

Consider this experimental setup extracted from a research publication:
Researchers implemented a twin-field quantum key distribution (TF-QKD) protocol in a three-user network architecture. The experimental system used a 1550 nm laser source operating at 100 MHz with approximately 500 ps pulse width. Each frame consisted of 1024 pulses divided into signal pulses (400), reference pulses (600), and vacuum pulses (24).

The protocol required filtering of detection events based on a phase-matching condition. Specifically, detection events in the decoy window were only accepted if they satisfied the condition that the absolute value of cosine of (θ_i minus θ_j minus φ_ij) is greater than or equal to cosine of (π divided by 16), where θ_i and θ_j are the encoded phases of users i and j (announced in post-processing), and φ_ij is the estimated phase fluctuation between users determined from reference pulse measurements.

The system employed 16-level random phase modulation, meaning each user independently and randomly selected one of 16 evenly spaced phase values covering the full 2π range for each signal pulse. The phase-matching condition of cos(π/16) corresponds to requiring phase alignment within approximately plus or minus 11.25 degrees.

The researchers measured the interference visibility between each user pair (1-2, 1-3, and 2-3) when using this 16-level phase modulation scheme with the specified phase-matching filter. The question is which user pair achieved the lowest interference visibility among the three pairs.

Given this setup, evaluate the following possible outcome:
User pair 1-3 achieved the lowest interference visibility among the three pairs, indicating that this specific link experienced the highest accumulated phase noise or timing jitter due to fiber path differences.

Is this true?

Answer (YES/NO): NO